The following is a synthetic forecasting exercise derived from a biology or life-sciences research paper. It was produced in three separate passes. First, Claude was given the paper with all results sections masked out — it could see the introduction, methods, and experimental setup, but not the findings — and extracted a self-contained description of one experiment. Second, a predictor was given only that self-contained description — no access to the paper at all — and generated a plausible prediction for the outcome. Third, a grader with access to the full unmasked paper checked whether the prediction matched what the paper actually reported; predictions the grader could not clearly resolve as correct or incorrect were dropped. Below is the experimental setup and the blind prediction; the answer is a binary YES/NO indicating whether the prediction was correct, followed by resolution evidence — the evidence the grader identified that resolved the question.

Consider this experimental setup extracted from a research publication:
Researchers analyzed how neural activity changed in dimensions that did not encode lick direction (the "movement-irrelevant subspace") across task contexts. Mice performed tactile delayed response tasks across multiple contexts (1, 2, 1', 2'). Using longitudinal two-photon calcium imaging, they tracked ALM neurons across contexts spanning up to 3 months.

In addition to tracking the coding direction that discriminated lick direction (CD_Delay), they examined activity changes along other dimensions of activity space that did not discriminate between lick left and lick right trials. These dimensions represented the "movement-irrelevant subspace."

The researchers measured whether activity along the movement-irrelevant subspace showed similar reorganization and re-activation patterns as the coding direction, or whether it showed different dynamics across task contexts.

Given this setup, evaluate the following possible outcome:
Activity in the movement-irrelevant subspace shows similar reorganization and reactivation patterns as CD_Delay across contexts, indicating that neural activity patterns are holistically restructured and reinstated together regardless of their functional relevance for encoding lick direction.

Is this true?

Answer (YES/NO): NO